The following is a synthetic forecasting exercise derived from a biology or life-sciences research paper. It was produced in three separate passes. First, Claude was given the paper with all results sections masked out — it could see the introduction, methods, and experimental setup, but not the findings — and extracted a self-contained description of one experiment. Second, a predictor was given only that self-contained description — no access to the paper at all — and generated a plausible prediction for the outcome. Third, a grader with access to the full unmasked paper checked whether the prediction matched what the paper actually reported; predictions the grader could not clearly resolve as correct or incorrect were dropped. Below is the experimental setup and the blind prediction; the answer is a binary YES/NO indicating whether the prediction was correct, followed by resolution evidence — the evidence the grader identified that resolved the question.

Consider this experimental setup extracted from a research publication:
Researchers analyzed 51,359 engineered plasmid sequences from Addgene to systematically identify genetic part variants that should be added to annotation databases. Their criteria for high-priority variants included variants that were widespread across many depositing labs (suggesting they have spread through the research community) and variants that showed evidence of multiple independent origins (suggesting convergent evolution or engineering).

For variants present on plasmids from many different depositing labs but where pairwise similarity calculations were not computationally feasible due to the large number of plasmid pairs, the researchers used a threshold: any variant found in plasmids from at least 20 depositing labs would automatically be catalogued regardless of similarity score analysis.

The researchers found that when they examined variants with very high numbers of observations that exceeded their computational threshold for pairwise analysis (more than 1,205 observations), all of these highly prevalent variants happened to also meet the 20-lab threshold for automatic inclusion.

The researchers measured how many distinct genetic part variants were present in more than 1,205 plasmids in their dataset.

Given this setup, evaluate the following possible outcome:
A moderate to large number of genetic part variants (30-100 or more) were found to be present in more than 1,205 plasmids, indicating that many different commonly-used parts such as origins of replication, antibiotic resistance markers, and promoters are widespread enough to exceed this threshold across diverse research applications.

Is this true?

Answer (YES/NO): NO